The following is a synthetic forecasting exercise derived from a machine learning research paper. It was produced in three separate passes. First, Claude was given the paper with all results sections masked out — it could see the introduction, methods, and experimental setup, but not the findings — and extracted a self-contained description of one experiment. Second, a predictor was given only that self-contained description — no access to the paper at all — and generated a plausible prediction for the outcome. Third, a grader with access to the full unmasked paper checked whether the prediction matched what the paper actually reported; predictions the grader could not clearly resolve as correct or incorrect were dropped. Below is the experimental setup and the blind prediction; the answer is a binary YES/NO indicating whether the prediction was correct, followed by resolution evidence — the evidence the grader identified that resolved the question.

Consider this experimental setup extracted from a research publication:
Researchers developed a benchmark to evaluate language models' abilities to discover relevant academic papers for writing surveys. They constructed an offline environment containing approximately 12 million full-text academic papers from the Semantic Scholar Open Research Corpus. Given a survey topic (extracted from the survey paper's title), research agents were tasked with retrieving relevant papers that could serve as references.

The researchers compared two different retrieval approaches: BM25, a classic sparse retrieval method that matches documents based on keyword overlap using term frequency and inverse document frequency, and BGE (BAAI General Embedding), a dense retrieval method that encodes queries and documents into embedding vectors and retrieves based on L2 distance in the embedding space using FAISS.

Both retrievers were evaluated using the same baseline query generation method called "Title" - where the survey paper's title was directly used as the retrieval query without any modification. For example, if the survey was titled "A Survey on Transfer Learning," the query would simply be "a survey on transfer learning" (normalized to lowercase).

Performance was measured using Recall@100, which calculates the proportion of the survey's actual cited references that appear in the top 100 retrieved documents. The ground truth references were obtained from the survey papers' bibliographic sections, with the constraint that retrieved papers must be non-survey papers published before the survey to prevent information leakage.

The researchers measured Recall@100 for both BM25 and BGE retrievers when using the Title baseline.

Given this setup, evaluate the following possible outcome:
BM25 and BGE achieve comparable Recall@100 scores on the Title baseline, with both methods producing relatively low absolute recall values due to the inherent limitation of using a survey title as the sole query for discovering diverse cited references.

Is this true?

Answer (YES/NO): NO